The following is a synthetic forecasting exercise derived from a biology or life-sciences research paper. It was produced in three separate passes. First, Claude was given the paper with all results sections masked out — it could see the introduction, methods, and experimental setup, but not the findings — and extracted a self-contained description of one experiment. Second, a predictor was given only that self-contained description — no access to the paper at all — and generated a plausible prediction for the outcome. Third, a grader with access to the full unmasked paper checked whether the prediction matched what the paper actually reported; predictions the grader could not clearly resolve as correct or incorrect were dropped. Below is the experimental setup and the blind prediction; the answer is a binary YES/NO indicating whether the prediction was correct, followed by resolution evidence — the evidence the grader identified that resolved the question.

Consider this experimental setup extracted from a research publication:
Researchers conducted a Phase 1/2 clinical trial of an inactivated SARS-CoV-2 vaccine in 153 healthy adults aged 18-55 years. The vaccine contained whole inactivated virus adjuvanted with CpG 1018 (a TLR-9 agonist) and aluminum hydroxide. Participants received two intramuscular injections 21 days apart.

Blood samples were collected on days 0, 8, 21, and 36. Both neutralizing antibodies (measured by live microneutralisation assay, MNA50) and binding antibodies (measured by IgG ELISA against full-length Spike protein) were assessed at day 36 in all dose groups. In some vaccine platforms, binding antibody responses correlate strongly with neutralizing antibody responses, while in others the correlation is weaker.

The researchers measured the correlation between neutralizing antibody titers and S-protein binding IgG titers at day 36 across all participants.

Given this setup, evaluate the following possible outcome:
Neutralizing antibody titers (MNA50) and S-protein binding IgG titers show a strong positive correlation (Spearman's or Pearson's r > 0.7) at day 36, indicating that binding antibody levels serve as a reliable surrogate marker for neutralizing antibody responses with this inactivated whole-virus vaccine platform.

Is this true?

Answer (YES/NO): YES